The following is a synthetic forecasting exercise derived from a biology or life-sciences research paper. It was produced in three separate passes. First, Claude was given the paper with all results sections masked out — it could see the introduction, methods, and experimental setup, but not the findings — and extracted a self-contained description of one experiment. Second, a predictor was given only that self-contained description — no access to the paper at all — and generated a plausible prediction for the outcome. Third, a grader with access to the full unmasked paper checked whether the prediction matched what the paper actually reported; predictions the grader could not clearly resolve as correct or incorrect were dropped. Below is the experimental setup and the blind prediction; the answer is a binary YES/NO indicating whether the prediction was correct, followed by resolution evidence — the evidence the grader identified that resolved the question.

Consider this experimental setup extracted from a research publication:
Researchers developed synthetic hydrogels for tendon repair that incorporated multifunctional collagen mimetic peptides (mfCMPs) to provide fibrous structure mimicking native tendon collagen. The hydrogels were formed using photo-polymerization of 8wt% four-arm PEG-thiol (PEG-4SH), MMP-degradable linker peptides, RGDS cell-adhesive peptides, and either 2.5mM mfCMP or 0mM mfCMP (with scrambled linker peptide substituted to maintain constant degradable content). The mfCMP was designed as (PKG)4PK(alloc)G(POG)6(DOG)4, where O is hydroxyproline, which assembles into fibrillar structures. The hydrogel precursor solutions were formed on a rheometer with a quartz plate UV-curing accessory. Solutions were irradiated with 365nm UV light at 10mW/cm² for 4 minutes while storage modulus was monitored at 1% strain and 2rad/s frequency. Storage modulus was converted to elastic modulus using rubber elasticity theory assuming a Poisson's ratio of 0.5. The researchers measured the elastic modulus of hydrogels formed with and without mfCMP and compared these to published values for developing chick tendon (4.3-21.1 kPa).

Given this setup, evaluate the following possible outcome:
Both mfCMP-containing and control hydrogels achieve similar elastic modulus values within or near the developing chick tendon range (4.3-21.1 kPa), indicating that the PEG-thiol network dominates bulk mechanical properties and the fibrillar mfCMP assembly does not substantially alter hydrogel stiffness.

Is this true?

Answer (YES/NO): YES